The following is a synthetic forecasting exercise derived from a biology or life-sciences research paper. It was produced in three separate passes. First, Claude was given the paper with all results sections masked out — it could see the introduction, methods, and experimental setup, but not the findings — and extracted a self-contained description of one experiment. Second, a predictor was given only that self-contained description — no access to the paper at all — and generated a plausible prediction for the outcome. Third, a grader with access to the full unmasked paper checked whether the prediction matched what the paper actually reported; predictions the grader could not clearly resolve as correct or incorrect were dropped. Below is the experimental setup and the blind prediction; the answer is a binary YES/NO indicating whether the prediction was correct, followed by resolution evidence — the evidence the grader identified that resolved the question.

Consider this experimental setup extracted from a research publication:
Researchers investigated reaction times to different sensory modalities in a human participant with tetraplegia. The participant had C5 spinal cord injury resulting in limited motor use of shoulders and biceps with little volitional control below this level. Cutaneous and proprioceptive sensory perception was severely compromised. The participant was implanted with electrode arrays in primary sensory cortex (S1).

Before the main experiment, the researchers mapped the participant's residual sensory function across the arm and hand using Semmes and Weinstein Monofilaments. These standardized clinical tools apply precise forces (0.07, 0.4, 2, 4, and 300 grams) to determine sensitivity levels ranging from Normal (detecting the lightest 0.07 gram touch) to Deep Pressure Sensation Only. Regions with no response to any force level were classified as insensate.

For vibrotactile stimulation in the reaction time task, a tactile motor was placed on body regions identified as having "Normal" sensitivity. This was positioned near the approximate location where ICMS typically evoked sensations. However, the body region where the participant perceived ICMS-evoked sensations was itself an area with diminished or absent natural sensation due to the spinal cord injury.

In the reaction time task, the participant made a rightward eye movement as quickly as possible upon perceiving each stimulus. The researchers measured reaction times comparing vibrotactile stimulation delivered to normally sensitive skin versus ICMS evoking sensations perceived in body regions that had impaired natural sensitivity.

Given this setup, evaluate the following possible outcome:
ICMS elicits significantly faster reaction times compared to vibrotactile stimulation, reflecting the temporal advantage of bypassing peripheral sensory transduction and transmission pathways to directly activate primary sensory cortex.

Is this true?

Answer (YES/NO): NO